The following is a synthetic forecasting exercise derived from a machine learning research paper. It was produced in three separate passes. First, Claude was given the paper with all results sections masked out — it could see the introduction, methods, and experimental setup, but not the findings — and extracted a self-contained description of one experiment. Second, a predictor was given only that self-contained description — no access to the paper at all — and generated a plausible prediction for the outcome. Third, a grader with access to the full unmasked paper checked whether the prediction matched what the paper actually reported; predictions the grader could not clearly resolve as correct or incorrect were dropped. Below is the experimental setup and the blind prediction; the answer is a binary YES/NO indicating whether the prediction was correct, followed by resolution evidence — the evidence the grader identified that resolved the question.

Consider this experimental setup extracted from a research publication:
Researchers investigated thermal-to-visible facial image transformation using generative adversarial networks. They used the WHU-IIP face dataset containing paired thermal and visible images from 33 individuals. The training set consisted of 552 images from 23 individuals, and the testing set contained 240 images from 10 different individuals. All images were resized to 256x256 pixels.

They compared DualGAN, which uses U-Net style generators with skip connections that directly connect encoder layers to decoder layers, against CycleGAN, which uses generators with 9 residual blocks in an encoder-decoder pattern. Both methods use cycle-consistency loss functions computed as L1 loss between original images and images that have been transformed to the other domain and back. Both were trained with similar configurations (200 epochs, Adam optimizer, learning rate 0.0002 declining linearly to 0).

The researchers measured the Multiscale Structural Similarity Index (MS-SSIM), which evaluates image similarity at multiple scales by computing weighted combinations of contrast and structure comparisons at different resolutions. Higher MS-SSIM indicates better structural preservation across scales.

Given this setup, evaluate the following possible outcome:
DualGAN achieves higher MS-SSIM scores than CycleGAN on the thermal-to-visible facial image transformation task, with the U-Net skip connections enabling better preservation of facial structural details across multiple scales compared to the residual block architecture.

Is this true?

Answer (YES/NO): YES